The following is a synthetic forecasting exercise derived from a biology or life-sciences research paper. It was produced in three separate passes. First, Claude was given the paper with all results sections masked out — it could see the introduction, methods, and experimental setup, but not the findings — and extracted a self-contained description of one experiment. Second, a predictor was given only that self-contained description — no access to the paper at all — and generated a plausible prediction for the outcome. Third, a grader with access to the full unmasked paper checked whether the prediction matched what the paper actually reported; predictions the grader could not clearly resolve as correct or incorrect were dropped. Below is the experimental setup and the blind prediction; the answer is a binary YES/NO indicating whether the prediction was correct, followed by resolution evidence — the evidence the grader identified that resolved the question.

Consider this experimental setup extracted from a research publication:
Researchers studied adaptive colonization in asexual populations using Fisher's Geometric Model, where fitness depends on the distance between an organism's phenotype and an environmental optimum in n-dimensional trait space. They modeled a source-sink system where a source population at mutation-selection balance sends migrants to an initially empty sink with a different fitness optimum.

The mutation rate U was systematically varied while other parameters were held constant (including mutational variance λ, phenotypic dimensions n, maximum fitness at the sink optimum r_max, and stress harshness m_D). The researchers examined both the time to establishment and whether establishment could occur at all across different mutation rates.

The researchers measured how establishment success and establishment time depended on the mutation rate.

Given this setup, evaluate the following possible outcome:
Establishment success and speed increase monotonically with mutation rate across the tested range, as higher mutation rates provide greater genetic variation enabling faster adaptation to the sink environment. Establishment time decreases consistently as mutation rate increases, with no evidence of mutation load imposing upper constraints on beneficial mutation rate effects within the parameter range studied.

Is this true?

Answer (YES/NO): NO